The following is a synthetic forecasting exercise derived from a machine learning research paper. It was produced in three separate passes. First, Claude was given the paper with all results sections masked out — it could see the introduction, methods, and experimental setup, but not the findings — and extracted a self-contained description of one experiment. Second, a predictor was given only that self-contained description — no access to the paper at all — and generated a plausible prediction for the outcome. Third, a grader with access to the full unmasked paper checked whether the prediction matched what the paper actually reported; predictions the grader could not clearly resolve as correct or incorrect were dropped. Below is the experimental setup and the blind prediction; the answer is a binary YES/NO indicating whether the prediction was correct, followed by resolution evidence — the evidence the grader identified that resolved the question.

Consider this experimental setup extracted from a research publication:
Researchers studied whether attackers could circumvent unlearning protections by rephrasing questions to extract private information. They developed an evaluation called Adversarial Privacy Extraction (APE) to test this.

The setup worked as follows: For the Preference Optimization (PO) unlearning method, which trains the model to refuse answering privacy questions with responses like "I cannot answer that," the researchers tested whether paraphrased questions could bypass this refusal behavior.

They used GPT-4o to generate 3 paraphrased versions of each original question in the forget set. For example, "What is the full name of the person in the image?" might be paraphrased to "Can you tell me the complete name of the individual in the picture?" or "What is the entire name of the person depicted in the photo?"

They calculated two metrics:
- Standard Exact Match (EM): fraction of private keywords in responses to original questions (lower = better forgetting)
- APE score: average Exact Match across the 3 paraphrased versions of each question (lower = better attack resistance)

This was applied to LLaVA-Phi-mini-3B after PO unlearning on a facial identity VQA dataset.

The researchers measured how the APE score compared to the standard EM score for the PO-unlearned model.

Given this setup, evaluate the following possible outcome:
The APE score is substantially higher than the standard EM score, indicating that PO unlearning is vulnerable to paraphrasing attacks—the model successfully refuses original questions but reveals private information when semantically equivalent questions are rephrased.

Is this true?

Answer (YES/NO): NO